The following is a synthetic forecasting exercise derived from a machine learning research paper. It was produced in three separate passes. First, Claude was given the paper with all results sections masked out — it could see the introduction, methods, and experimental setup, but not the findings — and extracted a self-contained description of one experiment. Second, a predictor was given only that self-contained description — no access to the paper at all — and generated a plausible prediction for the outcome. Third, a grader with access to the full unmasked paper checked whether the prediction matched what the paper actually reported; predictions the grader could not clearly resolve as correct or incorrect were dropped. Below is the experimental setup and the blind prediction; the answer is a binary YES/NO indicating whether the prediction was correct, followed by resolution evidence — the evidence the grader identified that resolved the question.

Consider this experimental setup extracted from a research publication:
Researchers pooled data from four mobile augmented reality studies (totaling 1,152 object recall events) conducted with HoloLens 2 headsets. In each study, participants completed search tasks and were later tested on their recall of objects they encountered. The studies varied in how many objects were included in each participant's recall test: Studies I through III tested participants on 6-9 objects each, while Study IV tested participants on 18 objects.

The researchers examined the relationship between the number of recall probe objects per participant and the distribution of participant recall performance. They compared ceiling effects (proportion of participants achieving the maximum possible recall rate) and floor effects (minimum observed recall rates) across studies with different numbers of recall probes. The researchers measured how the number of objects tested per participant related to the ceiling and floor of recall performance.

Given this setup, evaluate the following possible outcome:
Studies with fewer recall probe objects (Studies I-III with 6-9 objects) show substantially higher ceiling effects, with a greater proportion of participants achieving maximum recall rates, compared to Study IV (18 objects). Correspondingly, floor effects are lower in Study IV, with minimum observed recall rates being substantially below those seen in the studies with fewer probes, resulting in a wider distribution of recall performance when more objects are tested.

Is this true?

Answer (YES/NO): YES